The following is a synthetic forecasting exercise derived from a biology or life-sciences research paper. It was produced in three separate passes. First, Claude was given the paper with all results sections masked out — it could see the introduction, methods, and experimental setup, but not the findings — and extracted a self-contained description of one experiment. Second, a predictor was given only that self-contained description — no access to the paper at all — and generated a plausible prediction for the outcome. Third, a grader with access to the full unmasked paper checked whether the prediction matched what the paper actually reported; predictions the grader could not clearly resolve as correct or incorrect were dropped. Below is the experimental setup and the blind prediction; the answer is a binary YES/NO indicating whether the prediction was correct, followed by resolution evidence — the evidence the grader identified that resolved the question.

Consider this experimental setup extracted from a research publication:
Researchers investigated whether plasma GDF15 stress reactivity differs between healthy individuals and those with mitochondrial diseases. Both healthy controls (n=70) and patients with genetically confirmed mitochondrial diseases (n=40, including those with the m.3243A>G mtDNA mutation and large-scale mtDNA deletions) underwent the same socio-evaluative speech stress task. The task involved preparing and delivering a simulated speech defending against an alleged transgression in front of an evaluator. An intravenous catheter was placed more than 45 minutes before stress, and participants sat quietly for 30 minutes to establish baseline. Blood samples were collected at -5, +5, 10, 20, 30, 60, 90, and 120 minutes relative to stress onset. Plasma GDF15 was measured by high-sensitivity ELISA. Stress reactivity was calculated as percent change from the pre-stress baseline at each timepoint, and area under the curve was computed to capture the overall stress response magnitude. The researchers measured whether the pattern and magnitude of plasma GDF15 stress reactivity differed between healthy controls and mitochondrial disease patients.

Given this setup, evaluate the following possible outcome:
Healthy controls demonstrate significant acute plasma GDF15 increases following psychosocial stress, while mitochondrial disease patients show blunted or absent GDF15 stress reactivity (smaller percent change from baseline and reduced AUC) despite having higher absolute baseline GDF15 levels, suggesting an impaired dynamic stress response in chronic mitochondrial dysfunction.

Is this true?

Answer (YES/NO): NO